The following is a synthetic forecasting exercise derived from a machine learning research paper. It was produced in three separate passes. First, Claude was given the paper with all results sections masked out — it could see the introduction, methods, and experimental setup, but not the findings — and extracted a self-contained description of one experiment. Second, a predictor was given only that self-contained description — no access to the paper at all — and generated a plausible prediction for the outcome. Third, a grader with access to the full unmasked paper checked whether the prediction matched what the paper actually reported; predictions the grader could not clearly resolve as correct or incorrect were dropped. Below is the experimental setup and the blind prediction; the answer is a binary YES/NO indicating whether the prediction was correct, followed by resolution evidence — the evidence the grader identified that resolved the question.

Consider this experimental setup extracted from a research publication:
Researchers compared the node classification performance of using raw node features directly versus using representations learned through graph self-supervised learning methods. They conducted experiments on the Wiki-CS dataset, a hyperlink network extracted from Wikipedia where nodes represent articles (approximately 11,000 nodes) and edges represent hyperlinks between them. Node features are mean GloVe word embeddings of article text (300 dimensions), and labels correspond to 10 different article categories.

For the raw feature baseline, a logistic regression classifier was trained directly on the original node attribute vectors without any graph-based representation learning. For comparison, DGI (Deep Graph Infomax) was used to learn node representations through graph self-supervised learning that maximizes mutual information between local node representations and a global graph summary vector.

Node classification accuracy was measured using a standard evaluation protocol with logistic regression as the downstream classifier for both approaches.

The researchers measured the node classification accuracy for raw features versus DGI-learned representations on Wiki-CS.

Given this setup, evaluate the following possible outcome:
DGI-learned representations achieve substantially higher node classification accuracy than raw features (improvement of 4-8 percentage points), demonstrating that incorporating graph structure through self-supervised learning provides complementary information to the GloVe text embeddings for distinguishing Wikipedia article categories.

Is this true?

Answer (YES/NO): NO